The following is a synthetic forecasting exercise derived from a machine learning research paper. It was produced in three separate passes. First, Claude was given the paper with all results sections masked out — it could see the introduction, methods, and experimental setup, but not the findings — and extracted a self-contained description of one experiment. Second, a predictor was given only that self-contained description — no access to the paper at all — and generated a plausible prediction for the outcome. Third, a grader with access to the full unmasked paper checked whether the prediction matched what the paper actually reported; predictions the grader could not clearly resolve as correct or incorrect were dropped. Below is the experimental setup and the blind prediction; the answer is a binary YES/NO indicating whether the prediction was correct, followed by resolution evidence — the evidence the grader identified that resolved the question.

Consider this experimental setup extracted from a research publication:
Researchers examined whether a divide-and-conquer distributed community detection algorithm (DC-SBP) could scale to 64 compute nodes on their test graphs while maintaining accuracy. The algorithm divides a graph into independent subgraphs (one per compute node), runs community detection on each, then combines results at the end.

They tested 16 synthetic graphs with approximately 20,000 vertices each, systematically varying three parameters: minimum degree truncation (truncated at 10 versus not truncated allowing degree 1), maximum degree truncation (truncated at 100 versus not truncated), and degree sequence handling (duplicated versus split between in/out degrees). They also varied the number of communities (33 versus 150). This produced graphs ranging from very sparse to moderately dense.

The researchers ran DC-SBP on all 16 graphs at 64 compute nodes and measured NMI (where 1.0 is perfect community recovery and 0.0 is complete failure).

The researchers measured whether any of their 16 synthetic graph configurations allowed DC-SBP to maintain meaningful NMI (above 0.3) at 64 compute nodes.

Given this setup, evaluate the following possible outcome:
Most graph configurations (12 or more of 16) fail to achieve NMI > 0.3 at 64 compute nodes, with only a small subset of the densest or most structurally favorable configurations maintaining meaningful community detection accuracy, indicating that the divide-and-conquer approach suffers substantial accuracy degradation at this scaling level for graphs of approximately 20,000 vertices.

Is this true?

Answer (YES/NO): NO